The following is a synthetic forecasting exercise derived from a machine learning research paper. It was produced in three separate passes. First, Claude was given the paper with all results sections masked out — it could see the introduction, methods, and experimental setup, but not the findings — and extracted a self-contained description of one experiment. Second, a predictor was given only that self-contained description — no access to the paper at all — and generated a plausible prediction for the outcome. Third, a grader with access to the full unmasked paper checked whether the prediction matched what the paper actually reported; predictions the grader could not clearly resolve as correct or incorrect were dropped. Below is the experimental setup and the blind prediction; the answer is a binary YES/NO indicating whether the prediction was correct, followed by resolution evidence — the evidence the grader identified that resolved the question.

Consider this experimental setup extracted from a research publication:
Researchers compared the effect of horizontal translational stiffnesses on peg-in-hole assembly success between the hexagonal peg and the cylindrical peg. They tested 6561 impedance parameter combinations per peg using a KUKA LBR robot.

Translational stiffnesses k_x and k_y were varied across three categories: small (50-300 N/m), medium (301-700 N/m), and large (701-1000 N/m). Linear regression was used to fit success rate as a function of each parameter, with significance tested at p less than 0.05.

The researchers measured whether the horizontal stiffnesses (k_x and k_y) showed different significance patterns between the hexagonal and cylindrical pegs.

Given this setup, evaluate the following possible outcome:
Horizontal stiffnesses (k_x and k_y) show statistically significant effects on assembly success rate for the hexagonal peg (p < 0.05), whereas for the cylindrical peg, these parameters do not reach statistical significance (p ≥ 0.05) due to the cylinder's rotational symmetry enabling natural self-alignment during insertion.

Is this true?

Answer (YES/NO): NO